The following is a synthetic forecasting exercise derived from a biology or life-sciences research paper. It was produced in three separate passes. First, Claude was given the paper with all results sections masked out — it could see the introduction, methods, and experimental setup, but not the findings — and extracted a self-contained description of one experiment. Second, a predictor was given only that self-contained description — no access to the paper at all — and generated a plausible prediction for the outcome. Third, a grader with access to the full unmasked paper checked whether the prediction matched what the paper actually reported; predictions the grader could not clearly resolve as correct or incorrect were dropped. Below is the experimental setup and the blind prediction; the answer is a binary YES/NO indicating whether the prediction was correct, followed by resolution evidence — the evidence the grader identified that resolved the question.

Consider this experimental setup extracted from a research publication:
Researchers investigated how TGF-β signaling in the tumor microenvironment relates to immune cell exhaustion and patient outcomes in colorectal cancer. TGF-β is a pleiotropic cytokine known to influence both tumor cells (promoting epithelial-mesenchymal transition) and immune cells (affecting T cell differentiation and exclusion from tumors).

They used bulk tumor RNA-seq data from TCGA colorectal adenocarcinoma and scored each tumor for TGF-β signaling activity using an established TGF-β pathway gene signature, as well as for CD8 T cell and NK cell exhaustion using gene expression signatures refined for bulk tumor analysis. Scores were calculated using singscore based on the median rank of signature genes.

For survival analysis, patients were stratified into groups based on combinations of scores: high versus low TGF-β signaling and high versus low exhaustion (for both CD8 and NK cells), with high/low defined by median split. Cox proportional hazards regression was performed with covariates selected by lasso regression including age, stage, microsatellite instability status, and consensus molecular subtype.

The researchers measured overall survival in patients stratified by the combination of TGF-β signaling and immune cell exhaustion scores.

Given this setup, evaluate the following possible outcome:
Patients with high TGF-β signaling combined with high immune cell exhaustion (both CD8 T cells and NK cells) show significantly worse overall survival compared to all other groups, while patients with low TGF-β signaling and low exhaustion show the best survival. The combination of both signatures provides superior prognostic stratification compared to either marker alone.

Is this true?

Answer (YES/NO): NO